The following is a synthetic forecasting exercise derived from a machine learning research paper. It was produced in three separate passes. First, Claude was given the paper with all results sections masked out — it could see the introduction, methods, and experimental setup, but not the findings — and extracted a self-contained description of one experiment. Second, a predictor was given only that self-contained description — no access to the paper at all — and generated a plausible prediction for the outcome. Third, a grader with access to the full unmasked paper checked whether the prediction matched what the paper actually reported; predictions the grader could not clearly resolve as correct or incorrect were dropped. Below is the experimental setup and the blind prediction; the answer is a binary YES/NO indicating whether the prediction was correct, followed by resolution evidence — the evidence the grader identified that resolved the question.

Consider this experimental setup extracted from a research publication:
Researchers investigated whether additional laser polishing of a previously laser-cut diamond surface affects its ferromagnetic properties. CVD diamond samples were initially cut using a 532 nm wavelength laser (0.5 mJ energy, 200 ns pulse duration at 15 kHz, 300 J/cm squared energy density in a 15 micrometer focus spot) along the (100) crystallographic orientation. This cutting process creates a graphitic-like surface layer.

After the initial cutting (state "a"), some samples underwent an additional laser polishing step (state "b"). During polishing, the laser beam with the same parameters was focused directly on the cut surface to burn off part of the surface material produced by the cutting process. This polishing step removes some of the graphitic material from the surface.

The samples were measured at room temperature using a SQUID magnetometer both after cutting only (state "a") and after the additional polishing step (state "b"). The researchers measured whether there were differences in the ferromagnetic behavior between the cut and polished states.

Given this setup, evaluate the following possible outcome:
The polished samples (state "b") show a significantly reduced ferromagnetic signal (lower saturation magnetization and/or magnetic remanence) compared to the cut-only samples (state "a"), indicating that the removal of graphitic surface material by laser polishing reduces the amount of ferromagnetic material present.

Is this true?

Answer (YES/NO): NO